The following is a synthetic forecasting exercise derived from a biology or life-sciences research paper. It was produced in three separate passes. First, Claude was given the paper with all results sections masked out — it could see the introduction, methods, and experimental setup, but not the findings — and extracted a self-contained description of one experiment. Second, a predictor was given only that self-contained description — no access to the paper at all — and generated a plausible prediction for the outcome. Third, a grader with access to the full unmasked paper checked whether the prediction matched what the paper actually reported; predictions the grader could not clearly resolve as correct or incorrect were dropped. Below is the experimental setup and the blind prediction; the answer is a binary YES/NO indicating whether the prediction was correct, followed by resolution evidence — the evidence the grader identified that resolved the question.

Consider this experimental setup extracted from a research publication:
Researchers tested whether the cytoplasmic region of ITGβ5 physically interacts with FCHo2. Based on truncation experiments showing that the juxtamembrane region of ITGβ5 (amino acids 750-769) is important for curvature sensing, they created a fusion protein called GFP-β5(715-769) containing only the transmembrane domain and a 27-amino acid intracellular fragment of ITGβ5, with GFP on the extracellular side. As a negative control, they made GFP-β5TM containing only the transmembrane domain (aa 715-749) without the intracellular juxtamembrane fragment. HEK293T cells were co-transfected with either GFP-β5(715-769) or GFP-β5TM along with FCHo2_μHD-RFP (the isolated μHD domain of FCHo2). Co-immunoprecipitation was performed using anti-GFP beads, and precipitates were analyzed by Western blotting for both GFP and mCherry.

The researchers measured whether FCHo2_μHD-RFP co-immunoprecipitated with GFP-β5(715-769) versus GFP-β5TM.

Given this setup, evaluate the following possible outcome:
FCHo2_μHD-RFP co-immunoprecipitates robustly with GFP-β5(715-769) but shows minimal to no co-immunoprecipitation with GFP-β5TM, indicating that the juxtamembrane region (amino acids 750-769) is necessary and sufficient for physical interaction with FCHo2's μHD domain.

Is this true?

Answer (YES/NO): YES